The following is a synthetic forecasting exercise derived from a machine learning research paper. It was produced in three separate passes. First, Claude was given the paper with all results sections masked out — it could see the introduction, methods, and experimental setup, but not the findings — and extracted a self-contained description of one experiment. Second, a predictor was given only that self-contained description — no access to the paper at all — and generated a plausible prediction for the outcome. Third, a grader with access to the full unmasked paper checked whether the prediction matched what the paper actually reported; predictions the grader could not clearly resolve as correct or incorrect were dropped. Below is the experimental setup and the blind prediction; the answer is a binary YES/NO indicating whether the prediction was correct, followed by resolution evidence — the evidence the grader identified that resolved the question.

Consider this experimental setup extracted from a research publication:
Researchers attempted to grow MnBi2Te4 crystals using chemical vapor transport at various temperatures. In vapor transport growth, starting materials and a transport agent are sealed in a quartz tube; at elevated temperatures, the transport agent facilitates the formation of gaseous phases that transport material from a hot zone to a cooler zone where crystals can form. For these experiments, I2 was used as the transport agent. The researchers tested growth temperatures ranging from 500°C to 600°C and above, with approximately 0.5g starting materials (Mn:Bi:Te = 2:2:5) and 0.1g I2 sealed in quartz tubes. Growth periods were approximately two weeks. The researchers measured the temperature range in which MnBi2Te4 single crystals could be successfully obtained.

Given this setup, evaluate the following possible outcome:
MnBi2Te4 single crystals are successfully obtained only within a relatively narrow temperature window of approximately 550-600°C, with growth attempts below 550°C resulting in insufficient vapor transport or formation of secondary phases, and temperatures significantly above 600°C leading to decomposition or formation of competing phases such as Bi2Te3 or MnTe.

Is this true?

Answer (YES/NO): NO